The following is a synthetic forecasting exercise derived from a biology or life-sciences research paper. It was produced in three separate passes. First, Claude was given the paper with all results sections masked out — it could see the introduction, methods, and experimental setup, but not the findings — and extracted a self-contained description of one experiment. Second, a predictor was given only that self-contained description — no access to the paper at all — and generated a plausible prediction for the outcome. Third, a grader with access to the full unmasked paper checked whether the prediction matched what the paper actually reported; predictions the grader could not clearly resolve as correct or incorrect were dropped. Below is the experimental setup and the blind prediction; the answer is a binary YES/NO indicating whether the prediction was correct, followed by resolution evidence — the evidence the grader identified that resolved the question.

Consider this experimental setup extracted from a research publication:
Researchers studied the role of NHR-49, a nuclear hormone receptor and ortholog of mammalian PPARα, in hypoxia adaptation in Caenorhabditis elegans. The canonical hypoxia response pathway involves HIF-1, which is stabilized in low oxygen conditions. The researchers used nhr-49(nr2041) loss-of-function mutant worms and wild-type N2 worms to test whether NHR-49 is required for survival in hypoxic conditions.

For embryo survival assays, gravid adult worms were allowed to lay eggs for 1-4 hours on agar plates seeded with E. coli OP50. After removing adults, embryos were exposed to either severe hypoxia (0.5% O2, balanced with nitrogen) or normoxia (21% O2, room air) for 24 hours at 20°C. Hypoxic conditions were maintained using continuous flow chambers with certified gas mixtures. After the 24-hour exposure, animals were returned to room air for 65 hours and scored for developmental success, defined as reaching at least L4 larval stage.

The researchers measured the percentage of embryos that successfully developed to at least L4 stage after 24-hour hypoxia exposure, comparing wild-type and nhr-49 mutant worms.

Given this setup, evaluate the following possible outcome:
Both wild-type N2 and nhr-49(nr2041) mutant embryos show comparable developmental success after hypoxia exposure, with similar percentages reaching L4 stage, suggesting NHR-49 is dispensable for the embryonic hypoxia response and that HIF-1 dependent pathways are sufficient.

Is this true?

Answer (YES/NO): NO